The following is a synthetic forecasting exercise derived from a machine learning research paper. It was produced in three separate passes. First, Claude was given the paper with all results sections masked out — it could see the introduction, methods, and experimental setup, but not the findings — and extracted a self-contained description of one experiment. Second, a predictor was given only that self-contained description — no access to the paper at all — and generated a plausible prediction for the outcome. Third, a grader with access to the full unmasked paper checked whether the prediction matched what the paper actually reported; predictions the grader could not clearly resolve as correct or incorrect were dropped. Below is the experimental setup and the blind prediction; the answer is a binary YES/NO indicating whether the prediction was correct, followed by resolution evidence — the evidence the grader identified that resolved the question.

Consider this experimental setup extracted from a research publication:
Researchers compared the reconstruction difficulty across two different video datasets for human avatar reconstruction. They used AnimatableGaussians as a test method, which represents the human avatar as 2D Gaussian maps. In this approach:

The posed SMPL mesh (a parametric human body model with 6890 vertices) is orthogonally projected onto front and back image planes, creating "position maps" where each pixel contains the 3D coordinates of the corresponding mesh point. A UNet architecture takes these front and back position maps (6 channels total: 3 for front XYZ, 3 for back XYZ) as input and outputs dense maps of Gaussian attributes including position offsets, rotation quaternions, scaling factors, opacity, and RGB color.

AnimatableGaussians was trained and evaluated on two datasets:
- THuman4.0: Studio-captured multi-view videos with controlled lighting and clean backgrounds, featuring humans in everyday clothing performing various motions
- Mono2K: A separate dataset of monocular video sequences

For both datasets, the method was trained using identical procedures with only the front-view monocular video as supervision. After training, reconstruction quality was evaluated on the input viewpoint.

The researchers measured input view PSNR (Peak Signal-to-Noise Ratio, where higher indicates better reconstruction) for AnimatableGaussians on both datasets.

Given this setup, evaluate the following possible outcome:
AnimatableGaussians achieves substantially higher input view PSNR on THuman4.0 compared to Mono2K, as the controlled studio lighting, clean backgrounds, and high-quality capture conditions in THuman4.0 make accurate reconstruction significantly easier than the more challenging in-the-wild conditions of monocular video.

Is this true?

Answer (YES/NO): NO